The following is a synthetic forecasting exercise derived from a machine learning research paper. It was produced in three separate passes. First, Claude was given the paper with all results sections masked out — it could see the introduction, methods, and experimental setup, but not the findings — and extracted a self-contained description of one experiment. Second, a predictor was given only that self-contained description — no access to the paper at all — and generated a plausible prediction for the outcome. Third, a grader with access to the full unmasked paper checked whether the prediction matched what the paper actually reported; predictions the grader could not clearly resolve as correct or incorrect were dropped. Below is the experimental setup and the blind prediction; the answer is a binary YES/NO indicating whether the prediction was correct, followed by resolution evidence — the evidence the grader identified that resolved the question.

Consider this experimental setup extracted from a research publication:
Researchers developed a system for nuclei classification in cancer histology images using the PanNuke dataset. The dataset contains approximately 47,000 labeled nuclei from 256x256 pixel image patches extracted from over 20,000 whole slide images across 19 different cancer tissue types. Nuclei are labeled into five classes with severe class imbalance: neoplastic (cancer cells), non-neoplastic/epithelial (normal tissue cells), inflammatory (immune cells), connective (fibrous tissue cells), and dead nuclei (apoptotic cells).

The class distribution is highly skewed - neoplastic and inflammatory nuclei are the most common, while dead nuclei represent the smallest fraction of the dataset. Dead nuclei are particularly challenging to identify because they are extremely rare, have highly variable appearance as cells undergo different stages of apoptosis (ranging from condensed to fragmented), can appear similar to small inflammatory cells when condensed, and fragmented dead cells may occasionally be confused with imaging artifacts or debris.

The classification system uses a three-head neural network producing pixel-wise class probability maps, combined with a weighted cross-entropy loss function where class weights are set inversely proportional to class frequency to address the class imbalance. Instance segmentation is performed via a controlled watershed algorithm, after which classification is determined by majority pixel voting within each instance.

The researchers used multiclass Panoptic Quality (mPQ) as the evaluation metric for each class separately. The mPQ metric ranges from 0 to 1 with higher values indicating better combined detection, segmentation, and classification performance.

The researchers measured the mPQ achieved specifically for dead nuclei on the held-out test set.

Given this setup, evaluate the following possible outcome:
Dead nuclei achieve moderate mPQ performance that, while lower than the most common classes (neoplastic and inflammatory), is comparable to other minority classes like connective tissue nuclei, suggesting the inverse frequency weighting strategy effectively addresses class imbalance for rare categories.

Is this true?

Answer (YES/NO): NO